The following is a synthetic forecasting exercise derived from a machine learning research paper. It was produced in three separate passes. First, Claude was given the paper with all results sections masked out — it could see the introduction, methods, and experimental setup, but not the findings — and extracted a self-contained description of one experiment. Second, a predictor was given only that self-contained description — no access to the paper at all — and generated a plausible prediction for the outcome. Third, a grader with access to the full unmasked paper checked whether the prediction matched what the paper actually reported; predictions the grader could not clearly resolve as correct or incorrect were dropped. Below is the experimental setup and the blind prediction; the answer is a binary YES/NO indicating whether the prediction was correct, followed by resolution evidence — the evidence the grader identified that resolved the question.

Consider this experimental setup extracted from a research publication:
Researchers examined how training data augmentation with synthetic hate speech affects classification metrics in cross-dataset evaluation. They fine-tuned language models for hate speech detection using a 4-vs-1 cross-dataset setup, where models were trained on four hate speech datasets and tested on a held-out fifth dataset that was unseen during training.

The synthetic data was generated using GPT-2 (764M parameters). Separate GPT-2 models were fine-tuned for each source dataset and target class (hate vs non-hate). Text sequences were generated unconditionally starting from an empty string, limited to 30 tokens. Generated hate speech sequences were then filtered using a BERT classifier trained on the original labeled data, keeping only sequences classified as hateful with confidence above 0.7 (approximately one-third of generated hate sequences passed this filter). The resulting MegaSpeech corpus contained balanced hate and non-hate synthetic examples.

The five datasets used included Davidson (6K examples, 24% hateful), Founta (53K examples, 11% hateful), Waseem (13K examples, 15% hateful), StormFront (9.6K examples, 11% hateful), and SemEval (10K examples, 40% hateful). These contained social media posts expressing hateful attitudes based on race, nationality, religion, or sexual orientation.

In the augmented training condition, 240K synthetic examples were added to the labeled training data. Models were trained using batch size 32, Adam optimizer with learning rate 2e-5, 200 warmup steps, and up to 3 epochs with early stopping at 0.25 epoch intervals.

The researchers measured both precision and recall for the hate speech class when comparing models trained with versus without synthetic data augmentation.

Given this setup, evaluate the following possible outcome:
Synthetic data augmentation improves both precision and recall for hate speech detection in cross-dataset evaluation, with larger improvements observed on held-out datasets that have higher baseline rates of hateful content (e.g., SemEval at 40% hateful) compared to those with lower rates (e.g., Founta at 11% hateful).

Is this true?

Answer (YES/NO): NO